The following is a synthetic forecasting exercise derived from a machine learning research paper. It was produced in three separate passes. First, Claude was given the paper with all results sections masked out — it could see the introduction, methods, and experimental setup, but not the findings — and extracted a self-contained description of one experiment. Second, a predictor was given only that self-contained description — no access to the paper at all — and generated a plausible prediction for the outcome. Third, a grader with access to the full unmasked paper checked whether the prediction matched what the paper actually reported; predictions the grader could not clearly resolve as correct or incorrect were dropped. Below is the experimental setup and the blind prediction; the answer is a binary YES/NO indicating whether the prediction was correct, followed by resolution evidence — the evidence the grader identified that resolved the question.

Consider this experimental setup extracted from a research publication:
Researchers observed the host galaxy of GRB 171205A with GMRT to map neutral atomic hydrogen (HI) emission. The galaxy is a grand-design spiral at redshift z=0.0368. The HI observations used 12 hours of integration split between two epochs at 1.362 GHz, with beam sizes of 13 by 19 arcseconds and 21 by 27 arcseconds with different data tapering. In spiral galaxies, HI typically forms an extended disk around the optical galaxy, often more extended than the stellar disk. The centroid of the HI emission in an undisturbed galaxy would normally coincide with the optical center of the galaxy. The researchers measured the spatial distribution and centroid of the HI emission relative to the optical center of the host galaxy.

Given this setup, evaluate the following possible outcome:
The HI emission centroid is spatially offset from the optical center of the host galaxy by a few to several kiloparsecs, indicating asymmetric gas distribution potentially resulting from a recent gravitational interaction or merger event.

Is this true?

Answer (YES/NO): NO